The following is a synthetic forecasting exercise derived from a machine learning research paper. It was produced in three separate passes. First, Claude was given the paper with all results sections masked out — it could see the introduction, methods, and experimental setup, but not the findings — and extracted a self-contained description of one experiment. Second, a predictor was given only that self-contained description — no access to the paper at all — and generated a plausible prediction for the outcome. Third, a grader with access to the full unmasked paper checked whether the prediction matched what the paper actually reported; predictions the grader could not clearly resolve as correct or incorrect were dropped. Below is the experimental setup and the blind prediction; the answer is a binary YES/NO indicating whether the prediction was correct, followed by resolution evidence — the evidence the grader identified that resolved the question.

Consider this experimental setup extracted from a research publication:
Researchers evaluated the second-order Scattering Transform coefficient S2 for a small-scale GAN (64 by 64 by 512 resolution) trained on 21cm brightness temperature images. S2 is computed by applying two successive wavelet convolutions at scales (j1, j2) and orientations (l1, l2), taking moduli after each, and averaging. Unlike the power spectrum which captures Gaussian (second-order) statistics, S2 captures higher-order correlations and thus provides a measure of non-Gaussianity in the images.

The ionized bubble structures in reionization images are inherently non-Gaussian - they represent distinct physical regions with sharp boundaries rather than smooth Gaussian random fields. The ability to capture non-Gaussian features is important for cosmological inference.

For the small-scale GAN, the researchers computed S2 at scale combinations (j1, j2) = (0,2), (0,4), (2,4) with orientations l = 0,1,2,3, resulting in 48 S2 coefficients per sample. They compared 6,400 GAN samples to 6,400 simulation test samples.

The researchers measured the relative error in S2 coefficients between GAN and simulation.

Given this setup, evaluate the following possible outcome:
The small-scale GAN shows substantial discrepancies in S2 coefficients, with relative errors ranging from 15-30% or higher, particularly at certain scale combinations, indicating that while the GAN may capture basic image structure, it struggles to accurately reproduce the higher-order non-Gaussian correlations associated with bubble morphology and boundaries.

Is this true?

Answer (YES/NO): NO